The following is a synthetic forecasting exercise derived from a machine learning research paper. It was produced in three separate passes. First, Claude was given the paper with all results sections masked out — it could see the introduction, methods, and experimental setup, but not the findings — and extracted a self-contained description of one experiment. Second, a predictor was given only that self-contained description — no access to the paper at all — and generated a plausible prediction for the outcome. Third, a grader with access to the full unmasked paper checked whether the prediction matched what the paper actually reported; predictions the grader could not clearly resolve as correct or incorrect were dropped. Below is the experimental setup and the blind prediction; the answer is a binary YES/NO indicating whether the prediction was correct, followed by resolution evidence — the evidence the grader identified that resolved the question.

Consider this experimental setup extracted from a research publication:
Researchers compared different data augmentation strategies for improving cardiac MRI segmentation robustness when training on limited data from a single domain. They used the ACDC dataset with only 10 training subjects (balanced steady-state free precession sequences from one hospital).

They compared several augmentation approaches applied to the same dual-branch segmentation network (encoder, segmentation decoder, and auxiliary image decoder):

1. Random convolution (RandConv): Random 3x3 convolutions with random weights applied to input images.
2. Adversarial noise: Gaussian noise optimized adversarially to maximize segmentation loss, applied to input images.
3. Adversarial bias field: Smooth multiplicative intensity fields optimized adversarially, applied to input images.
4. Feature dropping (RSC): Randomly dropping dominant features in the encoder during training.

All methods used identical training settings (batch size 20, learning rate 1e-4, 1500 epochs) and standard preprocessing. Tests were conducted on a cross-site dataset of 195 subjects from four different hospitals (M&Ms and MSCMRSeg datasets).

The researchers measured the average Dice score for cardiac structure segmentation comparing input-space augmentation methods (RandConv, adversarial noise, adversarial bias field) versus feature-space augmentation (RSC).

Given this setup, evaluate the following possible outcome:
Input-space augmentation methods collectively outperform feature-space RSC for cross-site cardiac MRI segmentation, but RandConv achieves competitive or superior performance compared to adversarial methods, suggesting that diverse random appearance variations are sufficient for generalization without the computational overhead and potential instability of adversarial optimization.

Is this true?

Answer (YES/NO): NO